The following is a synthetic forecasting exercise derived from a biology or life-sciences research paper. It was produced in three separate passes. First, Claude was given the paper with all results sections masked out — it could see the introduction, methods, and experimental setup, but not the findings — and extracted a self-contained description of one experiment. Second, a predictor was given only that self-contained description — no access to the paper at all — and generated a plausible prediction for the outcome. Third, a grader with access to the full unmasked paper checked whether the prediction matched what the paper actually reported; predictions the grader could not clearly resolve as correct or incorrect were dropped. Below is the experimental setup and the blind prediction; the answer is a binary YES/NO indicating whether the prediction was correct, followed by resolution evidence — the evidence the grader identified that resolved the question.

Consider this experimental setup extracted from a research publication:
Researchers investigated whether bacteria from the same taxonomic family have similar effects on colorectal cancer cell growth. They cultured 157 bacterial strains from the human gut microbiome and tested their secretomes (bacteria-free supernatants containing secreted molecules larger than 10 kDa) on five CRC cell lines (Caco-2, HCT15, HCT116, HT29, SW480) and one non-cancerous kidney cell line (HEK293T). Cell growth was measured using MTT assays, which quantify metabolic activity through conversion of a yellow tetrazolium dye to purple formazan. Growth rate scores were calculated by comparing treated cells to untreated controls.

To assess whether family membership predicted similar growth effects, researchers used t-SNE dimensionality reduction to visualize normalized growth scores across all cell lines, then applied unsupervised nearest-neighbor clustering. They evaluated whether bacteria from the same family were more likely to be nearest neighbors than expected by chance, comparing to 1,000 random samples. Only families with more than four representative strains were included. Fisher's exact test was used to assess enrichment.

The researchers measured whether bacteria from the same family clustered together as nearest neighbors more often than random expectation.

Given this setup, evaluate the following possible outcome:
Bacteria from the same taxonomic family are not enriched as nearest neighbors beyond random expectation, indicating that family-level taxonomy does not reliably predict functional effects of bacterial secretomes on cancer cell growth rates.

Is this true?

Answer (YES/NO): NO